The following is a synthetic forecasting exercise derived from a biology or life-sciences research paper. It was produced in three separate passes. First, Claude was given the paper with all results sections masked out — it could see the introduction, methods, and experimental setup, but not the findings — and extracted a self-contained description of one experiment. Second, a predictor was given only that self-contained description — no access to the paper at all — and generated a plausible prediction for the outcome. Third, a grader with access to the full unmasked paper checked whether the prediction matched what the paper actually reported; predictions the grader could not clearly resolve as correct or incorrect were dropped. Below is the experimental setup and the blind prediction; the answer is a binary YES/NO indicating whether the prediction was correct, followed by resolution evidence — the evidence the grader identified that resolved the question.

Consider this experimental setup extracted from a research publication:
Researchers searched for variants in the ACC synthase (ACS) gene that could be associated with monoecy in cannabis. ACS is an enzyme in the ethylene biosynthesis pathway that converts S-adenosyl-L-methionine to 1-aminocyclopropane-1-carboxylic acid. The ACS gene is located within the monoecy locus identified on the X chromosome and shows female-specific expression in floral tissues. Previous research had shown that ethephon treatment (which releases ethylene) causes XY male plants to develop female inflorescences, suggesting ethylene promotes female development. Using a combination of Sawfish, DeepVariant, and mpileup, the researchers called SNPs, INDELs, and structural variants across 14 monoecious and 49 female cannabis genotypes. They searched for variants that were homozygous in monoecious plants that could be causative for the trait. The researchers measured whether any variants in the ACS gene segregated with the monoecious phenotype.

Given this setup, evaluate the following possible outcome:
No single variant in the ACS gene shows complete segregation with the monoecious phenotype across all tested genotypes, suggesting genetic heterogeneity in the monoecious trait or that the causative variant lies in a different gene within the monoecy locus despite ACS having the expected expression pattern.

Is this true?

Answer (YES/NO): NO